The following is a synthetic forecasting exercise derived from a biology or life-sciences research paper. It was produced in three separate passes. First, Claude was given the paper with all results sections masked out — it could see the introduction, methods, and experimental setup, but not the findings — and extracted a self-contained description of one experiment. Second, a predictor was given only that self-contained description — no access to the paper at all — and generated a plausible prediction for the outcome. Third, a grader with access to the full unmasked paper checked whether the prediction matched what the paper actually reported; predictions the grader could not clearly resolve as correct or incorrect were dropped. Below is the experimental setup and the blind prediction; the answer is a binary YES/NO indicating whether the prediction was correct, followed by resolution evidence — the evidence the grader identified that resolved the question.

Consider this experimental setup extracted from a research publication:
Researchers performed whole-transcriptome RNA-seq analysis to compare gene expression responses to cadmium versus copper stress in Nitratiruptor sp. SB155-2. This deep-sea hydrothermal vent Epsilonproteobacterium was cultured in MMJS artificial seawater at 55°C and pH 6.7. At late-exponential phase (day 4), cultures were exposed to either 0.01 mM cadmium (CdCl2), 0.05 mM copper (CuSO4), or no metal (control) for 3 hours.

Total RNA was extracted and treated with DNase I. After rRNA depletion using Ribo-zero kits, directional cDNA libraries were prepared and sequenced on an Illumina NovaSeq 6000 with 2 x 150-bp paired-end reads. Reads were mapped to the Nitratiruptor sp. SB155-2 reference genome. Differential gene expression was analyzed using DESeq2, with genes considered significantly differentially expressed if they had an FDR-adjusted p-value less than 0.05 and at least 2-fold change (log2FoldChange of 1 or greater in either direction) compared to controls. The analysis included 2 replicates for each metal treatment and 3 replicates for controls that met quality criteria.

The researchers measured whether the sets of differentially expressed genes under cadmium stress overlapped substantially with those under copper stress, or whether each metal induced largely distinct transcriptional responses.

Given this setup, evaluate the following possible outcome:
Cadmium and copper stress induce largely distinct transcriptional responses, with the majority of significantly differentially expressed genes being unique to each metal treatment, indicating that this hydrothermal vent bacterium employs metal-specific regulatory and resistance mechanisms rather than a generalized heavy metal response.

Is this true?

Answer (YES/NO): YES